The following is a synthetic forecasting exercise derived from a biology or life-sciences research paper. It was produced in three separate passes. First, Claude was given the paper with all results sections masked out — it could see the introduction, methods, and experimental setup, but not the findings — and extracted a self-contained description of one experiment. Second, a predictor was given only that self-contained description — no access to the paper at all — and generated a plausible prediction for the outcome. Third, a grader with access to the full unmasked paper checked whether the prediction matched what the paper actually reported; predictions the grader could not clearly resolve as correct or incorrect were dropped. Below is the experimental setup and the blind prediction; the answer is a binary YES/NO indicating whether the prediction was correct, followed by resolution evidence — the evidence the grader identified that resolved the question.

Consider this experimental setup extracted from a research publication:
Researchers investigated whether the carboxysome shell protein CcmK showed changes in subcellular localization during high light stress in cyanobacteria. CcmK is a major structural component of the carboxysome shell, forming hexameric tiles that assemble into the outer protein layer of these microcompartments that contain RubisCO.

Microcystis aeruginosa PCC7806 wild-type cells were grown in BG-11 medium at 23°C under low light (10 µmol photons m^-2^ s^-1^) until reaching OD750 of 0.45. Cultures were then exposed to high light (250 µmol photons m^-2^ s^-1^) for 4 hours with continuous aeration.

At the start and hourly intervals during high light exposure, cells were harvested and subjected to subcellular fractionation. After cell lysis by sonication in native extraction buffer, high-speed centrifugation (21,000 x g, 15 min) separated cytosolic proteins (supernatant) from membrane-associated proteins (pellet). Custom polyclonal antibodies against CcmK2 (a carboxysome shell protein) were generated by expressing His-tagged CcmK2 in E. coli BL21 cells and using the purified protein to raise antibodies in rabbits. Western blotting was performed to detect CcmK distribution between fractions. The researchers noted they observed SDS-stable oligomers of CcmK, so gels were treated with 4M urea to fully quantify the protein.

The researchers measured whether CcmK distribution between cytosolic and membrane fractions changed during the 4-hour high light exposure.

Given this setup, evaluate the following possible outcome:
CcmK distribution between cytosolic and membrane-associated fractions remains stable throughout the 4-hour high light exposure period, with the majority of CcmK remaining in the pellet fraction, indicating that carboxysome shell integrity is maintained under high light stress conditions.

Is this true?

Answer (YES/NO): NO